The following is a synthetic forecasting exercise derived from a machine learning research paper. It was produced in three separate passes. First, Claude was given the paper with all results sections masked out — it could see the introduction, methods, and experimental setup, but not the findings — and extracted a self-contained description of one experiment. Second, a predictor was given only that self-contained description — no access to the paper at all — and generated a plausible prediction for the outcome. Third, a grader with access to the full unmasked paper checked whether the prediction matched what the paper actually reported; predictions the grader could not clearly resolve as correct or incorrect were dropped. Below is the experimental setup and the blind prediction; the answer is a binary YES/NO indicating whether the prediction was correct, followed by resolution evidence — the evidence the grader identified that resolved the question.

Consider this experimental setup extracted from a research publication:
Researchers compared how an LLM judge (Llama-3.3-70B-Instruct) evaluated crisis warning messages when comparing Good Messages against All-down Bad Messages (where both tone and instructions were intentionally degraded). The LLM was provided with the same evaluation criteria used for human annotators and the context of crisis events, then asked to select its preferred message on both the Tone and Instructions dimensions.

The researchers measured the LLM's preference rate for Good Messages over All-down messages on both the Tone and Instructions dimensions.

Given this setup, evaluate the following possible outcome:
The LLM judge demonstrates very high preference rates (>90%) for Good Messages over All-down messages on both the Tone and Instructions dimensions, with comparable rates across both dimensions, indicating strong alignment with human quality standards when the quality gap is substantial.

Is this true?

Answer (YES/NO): YES